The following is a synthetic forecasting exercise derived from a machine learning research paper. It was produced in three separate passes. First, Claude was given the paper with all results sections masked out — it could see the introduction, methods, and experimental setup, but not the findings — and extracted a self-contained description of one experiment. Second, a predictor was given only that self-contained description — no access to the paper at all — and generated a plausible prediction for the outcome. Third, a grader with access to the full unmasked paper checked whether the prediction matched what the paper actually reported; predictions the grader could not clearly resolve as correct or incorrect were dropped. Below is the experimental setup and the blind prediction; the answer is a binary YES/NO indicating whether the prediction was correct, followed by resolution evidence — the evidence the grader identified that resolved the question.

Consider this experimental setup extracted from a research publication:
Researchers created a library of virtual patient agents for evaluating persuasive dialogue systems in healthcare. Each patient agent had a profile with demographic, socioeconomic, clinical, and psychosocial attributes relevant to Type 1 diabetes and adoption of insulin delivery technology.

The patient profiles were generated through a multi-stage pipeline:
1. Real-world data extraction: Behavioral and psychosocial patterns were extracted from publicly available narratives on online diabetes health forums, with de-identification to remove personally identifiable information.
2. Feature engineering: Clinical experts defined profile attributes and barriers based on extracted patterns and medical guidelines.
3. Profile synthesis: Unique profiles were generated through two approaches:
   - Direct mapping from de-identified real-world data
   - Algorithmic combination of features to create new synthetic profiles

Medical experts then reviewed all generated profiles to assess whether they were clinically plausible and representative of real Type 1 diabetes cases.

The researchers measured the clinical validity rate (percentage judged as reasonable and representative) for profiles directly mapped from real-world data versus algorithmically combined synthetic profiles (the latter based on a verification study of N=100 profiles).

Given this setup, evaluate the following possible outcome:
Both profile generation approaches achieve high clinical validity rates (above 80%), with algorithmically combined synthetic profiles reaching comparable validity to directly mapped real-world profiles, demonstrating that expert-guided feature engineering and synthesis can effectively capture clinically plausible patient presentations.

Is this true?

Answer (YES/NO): YES